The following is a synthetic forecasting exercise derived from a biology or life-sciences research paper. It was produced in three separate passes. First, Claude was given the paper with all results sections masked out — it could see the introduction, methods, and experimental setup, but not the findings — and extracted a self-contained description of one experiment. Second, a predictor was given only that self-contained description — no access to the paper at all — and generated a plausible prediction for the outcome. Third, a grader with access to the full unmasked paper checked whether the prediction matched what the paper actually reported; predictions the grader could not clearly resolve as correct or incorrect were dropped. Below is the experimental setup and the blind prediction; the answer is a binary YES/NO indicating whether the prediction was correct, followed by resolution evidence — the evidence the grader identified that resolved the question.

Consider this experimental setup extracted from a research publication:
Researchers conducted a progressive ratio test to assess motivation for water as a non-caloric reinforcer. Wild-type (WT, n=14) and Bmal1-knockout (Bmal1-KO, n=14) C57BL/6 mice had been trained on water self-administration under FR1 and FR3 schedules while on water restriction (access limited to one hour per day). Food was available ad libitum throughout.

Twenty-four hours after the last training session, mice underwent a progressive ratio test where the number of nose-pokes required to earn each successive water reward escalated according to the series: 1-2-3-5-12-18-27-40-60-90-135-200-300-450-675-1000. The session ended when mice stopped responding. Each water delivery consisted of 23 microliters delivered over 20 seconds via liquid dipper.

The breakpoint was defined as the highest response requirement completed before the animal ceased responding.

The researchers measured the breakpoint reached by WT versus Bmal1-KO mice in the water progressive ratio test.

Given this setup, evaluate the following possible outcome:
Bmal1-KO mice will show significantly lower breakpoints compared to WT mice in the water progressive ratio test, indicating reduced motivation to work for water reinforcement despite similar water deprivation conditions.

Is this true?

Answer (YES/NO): NO